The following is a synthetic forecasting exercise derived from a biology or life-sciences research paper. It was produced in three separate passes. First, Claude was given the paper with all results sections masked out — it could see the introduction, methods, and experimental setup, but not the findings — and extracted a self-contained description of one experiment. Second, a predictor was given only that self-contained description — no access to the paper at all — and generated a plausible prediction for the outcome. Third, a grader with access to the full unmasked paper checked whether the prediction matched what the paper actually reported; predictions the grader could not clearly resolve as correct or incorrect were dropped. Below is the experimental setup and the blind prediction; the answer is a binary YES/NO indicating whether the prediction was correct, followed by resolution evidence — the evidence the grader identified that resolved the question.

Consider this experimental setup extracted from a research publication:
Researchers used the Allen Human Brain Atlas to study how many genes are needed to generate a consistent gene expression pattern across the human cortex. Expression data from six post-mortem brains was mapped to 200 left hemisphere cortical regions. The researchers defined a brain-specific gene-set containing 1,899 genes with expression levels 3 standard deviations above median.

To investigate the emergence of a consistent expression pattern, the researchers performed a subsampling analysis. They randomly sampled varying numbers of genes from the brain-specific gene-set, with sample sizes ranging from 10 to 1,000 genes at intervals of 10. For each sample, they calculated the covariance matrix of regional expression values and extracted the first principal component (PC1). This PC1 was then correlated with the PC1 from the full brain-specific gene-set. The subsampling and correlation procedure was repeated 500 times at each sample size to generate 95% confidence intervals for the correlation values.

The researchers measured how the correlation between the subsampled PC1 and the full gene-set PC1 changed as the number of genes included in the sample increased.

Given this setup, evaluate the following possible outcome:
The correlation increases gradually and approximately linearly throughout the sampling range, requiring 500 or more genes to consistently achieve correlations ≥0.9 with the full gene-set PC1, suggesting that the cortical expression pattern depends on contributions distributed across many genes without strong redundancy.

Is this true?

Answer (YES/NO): NO